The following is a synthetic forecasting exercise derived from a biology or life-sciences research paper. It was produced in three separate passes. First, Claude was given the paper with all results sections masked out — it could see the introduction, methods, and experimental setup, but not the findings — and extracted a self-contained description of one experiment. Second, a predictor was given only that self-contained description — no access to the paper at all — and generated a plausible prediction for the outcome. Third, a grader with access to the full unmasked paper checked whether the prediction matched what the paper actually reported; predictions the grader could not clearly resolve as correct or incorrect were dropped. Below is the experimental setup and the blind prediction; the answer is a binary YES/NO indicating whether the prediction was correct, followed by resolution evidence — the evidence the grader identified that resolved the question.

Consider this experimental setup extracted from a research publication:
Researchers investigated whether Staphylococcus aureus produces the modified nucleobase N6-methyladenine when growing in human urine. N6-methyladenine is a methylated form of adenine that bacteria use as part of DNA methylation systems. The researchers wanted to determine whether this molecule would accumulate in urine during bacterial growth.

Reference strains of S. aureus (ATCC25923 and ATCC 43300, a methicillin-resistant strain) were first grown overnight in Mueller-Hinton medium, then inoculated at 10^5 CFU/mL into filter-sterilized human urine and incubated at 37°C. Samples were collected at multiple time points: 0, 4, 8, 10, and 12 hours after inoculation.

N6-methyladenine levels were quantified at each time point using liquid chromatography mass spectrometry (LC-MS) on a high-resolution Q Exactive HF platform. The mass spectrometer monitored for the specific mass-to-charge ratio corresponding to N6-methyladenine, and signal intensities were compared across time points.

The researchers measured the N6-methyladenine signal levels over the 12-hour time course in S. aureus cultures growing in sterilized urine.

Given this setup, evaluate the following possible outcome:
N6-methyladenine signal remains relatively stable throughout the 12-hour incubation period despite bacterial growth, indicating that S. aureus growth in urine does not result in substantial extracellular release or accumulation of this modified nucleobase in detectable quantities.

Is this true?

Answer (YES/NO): NO